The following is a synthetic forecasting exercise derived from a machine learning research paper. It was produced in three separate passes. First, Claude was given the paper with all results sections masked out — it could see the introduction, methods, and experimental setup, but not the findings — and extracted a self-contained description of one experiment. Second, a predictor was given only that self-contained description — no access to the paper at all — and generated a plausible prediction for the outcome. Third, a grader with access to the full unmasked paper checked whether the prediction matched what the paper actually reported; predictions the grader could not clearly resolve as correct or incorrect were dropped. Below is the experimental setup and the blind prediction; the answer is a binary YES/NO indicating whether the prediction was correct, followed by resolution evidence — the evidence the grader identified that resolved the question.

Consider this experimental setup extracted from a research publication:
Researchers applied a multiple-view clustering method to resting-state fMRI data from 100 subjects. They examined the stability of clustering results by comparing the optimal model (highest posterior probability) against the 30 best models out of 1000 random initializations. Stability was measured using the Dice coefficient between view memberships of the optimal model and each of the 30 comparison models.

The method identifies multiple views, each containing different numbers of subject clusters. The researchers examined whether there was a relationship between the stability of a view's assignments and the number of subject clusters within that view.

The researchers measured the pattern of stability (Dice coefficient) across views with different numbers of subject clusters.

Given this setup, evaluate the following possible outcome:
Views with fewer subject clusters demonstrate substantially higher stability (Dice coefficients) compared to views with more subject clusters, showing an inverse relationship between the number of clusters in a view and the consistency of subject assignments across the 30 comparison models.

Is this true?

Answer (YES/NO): NO